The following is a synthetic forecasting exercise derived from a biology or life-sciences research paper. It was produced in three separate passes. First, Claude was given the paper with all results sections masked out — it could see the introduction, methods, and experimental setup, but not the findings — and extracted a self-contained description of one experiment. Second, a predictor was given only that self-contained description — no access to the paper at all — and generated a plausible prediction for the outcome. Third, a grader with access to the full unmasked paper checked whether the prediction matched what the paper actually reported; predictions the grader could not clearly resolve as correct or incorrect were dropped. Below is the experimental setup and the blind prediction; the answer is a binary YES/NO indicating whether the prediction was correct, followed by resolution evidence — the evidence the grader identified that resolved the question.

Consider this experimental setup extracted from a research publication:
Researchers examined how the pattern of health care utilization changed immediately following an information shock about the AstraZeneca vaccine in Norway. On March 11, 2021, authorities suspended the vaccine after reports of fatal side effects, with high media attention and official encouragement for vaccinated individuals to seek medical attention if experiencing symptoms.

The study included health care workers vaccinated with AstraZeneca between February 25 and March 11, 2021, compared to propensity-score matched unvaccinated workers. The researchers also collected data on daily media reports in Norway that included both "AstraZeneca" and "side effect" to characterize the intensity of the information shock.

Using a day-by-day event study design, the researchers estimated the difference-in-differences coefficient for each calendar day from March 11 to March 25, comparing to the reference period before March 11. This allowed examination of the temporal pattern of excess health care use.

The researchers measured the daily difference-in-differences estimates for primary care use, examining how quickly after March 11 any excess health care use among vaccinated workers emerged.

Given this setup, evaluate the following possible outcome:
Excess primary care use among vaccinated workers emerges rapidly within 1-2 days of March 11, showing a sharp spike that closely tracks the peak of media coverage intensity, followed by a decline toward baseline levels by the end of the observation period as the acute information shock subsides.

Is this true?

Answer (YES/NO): NO